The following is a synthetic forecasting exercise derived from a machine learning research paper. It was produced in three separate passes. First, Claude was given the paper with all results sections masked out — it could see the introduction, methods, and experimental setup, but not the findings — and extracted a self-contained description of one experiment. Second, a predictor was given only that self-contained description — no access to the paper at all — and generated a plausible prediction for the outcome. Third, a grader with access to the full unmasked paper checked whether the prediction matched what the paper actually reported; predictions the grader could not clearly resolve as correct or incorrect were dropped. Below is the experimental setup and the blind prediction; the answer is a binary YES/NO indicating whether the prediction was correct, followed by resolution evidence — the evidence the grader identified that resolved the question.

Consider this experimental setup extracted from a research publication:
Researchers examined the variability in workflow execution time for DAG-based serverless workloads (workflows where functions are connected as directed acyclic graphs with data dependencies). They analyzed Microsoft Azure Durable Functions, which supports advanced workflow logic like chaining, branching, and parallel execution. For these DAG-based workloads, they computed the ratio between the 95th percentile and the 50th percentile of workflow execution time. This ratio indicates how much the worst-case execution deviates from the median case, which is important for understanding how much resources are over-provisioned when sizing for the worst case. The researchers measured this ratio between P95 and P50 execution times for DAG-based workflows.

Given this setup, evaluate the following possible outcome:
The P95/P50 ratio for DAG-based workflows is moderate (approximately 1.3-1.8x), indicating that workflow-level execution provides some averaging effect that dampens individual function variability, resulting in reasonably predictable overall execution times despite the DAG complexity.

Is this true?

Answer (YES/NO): NO